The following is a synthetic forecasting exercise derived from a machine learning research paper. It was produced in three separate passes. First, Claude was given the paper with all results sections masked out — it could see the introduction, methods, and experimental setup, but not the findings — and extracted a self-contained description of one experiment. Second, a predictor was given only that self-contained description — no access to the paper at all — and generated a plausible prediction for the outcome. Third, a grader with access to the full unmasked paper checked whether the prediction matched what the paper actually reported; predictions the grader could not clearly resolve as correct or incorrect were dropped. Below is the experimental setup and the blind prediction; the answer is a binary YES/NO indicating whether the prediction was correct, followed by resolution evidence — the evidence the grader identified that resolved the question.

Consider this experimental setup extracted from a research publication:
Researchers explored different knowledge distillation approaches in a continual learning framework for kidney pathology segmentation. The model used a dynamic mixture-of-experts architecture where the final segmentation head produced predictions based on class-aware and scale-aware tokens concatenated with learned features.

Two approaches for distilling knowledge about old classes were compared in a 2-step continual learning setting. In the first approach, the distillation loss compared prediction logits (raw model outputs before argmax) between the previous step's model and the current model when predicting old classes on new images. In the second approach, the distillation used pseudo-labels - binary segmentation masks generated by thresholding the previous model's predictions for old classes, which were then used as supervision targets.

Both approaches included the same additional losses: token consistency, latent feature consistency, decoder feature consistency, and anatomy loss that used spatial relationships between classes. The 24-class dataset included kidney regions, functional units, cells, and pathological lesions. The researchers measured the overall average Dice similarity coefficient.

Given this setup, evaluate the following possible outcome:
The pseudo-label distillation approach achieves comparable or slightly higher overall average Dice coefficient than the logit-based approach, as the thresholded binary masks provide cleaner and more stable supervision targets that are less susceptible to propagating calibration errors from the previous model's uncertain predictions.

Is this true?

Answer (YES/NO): NO